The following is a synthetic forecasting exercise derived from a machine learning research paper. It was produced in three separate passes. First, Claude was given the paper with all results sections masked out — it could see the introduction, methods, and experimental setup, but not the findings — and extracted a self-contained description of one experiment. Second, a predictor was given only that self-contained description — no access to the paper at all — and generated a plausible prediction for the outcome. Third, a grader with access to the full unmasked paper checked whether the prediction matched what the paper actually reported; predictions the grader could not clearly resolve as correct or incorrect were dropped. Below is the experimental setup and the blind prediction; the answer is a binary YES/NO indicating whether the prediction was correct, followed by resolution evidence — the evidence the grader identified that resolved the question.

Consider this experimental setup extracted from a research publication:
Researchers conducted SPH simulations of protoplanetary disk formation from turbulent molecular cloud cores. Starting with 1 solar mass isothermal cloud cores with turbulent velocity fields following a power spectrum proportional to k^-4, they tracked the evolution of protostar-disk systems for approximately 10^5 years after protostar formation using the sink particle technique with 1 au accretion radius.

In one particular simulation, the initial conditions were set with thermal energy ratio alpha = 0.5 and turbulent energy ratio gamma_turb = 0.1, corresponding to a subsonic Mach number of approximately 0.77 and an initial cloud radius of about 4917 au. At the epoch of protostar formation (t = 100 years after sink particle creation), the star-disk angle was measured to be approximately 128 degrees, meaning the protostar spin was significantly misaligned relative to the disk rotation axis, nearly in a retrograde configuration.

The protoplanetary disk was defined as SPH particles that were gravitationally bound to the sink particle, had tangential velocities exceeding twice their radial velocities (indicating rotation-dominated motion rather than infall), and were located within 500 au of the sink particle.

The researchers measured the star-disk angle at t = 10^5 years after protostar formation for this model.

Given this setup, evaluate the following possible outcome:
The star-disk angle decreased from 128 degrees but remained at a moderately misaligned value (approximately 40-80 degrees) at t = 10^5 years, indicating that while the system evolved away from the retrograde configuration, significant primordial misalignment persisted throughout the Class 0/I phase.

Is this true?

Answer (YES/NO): NO